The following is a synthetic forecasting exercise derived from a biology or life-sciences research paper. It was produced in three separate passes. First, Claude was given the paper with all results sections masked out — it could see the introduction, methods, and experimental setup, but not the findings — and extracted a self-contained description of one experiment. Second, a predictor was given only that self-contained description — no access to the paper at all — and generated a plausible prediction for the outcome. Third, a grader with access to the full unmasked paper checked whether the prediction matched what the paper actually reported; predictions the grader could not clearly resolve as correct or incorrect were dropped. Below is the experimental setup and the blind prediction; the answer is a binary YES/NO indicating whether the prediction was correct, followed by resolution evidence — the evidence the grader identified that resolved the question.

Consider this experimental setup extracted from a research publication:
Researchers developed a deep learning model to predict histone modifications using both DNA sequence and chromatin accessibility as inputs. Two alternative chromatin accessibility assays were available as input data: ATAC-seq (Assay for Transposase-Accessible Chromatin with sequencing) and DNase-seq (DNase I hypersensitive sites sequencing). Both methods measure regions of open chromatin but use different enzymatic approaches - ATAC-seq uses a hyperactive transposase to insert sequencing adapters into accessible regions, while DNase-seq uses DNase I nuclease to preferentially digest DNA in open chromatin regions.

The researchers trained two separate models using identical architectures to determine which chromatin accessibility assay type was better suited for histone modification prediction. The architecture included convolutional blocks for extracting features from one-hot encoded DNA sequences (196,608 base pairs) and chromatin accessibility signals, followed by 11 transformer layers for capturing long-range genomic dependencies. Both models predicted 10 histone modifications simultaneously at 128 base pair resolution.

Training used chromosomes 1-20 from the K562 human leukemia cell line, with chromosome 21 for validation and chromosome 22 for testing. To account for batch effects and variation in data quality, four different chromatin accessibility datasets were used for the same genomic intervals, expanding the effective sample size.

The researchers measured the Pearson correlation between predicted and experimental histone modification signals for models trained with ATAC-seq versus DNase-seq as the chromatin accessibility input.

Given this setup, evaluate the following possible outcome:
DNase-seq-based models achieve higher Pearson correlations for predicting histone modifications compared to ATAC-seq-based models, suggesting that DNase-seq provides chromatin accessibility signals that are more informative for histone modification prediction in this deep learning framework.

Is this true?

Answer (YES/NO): NO